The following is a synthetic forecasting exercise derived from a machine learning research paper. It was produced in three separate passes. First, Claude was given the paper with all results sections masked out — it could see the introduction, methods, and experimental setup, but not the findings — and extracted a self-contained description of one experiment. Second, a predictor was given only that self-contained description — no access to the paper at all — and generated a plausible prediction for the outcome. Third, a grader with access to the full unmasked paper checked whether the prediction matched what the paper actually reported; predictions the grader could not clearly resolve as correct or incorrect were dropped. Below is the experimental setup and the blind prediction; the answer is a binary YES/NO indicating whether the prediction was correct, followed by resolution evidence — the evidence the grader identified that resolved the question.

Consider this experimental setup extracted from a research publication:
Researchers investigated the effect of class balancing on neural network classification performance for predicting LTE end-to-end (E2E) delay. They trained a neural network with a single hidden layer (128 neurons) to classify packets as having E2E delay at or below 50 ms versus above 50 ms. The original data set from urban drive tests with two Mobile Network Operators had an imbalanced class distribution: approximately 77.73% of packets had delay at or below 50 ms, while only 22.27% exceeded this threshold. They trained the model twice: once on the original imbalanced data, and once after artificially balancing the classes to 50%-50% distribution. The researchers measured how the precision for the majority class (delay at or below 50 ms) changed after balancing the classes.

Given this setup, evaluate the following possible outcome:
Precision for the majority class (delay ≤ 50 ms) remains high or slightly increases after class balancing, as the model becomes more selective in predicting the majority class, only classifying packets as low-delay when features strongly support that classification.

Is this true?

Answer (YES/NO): NO